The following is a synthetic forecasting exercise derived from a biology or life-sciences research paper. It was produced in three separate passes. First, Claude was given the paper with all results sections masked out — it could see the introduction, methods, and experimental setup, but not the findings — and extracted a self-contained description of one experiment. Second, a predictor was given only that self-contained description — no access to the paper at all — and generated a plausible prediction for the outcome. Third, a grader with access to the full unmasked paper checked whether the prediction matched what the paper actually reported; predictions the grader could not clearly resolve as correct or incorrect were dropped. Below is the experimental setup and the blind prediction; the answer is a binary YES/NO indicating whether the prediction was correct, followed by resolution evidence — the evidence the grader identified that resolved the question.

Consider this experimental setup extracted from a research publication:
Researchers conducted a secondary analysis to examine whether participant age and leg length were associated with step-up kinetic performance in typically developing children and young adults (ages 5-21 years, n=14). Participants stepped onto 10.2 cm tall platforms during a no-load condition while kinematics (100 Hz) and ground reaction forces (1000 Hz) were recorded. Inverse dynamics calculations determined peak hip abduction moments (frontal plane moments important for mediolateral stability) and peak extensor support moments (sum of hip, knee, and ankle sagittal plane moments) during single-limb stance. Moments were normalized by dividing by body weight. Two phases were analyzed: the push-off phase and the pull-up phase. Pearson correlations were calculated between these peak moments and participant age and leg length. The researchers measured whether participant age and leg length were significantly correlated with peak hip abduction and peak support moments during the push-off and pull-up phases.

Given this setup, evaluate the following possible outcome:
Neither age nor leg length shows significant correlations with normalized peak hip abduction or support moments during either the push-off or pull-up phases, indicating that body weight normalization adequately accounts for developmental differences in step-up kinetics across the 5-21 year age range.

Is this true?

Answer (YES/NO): NO